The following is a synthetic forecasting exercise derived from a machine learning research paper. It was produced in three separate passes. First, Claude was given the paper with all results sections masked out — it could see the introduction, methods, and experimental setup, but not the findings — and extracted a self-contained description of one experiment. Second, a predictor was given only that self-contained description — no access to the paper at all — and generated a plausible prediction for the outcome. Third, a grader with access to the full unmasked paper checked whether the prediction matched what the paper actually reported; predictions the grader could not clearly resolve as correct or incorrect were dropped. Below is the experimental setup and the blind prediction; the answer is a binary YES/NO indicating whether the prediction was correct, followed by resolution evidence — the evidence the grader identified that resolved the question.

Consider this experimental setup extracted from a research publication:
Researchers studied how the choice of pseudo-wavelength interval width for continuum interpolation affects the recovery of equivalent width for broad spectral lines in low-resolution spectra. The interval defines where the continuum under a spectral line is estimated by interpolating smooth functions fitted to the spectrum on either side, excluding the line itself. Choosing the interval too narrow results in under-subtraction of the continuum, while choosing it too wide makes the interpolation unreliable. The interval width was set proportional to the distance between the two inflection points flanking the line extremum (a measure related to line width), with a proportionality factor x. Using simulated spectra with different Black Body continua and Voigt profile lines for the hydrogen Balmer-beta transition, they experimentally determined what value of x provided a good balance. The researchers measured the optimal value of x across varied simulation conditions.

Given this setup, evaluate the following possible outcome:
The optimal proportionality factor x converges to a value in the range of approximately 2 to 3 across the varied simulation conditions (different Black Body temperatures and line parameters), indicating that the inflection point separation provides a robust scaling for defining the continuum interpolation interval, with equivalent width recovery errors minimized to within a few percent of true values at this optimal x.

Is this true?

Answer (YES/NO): NO